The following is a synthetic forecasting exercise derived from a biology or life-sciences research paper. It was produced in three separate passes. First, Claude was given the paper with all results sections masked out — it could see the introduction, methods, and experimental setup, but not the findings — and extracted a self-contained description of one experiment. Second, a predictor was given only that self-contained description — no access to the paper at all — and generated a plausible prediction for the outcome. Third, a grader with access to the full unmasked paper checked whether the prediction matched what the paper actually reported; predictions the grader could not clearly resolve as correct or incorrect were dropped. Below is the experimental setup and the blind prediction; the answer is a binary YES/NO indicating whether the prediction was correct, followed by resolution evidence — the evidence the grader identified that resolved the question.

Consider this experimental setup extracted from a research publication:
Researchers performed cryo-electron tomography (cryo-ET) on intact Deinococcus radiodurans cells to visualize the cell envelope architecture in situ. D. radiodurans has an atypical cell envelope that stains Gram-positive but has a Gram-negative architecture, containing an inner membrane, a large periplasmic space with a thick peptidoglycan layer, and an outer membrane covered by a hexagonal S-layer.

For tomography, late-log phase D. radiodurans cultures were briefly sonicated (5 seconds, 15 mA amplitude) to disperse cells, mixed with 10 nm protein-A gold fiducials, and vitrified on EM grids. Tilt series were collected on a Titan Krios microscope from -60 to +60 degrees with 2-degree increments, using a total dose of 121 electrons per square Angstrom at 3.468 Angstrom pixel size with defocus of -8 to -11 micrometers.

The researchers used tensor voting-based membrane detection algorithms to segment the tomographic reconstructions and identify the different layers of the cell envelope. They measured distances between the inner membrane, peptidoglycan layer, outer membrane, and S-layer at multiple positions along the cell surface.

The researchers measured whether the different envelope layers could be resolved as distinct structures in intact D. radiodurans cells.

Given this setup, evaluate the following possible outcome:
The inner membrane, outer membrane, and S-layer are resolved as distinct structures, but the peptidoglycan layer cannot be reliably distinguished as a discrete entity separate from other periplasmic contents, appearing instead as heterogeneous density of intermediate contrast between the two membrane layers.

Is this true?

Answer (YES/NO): NO